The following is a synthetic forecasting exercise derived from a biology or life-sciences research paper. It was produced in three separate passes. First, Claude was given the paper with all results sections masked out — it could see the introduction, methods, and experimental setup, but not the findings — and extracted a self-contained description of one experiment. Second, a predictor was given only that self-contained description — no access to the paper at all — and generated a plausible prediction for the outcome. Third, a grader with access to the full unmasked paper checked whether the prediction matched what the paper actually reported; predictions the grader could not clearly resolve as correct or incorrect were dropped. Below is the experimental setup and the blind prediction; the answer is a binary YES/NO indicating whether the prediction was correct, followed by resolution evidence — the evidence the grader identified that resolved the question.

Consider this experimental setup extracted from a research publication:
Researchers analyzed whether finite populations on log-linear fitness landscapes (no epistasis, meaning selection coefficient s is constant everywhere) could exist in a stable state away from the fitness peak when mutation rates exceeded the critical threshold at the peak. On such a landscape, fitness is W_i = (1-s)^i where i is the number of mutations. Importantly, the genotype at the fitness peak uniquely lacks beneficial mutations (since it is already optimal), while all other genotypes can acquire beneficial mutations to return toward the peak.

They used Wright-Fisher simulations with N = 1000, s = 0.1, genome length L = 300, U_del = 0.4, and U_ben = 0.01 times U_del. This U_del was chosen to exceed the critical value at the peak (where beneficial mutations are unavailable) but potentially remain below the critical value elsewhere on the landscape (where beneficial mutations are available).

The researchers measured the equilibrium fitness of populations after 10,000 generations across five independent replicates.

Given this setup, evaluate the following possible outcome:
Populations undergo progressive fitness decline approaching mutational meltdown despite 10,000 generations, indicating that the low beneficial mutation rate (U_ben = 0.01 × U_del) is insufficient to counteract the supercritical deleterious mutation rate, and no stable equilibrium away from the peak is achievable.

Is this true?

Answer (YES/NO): NO